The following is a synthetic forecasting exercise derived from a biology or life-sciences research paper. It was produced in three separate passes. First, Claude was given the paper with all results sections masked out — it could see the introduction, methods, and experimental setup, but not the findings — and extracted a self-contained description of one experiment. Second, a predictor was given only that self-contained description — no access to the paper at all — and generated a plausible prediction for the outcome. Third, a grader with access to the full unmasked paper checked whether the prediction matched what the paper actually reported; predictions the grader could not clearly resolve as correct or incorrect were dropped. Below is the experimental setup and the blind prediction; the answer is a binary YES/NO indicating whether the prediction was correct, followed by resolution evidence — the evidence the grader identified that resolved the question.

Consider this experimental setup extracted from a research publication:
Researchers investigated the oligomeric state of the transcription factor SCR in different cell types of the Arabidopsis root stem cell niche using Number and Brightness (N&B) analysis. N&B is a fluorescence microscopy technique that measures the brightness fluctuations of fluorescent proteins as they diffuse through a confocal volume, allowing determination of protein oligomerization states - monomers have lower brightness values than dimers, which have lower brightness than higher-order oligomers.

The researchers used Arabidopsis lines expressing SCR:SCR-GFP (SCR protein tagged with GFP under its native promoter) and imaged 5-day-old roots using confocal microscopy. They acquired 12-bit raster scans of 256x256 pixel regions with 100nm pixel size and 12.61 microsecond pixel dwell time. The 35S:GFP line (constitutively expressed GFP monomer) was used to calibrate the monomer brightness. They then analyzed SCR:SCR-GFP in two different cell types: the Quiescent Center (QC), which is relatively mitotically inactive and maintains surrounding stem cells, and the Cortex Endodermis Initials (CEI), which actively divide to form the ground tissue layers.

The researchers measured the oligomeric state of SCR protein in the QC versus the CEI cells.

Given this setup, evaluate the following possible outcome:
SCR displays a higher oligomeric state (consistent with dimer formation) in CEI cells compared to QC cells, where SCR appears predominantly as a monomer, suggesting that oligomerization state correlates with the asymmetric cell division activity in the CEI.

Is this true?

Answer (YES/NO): NO